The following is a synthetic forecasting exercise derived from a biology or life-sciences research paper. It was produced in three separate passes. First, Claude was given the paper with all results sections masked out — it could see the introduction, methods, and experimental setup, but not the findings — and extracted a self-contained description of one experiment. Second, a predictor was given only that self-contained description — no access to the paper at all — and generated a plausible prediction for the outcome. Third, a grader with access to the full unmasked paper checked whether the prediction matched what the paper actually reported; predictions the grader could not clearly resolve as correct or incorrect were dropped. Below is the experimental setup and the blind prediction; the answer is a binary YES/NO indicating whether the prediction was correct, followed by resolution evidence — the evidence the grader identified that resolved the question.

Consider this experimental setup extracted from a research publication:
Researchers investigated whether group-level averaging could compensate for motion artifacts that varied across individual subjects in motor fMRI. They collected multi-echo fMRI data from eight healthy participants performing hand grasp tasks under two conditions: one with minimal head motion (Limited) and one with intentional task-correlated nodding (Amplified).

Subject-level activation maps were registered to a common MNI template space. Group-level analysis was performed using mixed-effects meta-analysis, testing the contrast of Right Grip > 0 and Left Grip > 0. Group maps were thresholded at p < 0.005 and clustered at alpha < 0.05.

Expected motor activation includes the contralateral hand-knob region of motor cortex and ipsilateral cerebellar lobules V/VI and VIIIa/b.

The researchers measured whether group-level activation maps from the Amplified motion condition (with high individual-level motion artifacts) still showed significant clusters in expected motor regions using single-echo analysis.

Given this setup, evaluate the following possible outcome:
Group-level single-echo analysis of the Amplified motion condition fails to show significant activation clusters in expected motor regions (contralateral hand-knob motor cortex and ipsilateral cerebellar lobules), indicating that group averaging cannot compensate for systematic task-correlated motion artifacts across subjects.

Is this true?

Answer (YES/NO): NO